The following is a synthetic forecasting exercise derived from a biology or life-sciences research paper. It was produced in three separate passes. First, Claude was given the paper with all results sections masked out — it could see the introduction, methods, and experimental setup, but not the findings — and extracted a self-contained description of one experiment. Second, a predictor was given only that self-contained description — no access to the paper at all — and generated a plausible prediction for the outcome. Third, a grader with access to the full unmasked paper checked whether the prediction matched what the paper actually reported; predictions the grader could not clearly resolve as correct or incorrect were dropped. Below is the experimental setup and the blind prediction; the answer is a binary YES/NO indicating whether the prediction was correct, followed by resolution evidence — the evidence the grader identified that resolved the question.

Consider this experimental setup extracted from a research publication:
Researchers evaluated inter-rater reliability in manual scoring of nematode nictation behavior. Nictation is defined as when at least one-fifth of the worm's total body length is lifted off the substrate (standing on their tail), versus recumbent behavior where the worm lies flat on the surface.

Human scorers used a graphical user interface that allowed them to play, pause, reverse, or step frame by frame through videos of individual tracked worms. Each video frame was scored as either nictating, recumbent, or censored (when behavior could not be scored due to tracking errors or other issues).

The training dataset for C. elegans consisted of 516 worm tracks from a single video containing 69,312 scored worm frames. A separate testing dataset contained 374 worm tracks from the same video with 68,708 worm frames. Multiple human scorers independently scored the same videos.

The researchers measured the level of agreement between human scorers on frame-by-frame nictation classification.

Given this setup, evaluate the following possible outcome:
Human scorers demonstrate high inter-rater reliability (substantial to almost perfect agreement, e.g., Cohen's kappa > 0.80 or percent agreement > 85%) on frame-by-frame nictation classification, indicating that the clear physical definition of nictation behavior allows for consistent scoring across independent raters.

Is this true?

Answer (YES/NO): YES